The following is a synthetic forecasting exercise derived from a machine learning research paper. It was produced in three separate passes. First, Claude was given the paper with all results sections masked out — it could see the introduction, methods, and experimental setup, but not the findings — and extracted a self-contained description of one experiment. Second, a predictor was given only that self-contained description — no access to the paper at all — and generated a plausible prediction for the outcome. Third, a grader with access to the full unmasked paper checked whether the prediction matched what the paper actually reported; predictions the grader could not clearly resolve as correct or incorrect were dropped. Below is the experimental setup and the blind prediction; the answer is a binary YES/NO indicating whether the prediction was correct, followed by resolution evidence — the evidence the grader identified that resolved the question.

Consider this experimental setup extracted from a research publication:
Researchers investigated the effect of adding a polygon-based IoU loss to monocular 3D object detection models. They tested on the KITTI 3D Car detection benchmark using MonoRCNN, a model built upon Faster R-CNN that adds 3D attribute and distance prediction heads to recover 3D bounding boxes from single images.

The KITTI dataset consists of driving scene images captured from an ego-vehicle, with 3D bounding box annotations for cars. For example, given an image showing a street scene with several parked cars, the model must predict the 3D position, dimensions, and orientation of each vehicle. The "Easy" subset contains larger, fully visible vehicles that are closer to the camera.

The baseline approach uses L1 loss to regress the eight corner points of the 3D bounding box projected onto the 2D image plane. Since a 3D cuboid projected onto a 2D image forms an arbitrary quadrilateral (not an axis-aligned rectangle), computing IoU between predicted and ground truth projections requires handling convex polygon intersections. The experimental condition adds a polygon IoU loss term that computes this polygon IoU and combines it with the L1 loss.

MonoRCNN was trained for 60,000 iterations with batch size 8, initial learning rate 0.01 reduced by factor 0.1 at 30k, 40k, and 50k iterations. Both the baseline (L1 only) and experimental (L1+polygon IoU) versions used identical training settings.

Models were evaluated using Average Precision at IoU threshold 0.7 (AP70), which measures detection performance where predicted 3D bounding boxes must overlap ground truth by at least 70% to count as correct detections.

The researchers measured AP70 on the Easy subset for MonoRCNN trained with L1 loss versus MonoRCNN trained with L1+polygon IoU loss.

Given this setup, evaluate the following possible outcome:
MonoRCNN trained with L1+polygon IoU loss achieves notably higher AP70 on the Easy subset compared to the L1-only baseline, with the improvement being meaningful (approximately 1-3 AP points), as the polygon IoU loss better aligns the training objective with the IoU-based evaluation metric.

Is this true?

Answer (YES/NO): NO